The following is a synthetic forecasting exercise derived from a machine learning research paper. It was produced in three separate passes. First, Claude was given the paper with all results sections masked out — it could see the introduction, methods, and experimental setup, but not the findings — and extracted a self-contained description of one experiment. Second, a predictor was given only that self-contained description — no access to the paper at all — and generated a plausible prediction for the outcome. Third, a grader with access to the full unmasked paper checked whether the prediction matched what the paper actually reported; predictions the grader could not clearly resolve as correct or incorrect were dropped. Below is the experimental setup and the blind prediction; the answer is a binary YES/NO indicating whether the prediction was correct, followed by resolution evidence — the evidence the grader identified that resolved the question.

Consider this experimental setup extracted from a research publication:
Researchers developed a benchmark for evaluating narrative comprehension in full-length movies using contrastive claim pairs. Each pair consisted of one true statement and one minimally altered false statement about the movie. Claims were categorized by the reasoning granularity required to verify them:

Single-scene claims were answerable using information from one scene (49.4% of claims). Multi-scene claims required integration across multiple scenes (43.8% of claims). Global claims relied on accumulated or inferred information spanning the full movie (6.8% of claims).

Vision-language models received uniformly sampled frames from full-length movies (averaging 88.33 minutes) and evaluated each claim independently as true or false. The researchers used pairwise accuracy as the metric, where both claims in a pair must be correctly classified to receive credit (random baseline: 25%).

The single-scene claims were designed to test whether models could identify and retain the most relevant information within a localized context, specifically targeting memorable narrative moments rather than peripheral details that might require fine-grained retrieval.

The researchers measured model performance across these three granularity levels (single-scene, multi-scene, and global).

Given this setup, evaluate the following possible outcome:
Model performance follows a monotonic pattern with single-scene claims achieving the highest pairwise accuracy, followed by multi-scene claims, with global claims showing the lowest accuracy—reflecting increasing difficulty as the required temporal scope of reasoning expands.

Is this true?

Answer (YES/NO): NO